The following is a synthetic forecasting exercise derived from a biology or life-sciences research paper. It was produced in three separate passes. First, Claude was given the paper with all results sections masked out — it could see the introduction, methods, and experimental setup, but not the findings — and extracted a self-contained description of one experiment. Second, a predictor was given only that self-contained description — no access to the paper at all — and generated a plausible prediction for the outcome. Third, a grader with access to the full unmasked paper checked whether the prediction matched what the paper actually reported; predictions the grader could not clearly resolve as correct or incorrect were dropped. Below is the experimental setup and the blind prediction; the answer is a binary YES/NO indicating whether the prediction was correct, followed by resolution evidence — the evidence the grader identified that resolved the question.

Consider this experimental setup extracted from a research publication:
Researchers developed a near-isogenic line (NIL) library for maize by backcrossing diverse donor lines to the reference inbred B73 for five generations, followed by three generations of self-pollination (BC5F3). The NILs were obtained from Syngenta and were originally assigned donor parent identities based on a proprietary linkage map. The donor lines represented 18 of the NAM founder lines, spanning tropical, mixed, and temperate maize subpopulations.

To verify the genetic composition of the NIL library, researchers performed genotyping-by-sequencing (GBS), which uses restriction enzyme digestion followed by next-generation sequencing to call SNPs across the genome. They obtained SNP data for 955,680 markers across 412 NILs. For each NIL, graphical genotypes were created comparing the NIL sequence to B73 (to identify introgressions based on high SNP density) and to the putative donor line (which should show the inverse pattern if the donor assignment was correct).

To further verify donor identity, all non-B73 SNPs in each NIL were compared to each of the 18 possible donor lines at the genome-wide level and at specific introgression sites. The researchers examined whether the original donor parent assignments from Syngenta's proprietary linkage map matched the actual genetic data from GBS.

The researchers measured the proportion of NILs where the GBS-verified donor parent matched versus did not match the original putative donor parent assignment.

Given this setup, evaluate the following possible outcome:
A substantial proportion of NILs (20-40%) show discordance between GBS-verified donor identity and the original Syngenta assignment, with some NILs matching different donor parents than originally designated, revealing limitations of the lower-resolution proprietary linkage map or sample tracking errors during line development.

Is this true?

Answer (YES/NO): YES